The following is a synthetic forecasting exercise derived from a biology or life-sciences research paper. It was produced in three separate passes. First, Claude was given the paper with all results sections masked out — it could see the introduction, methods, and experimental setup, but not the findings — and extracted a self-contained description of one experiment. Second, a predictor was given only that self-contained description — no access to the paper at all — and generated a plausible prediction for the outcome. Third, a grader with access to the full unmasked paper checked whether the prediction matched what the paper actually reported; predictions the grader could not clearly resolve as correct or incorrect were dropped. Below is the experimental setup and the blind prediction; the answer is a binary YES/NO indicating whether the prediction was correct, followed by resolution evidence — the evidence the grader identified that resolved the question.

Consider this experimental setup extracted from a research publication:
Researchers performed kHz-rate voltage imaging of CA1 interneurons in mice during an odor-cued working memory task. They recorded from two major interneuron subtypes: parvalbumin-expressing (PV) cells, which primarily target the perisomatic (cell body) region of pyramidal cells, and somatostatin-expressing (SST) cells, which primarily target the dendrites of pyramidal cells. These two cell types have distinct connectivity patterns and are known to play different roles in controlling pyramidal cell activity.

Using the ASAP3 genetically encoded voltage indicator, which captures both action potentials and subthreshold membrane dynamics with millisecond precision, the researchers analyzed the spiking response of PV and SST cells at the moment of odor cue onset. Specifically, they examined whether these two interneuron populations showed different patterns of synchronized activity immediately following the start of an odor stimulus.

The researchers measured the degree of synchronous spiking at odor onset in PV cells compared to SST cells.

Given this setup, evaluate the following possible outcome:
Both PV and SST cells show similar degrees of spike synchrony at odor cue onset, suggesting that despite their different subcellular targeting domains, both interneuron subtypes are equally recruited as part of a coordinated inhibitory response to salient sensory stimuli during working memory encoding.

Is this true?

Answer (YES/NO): NO